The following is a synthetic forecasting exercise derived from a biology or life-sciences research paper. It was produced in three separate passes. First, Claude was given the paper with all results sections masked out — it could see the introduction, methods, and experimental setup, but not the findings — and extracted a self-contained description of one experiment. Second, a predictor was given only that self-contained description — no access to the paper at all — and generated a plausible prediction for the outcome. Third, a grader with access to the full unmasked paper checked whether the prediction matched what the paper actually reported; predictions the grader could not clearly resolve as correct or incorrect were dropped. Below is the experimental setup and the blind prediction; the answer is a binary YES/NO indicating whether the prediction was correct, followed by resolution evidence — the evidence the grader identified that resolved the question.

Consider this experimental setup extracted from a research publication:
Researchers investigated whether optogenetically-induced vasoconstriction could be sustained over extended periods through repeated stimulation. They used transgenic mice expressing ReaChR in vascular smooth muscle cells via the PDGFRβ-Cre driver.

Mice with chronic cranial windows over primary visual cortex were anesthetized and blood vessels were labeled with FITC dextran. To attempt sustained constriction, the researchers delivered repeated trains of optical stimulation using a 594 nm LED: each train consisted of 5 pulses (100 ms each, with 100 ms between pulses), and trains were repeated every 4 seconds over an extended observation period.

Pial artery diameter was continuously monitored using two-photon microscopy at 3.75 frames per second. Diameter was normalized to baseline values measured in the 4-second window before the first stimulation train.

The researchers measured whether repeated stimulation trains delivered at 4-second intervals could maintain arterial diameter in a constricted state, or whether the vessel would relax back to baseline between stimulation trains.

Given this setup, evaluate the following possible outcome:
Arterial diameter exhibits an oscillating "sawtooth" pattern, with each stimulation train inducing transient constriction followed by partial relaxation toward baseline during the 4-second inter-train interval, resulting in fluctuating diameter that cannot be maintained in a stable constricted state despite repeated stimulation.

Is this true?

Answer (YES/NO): NO